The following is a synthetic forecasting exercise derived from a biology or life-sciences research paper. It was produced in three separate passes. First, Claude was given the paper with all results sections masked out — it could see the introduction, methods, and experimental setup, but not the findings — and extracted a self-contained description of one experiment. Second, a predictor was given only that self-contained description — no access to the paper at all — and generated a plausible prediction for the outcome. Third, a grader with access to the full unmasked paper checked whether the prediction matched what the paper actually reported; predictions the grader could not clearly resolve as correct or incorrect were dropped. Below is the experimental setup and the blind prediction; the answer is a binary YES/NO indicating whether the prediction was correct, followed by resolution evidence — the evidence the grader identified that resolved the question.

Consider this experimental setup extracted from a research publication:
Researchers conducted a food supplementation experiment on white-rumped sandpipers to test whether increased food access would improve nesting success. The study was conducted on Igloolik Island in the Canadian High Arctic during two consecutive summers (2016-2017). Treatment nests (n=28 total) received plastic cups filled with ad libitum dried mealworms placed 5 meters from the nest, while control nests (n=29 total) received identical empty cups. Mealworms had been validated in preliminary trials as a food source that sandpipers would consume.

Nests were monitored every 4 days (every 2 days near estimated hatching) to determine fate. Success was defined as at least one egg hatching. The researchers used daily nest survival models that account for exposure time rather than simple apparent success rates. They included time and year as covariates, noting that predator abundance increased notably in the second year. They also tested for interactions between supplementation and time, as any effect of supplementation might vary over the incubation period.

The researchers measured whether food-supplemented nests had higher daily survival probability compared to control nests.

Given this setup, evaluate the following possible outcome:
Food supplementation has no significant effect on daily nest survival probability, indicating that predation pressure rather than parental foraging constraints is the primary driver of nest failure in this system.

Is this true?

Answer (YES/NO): YES